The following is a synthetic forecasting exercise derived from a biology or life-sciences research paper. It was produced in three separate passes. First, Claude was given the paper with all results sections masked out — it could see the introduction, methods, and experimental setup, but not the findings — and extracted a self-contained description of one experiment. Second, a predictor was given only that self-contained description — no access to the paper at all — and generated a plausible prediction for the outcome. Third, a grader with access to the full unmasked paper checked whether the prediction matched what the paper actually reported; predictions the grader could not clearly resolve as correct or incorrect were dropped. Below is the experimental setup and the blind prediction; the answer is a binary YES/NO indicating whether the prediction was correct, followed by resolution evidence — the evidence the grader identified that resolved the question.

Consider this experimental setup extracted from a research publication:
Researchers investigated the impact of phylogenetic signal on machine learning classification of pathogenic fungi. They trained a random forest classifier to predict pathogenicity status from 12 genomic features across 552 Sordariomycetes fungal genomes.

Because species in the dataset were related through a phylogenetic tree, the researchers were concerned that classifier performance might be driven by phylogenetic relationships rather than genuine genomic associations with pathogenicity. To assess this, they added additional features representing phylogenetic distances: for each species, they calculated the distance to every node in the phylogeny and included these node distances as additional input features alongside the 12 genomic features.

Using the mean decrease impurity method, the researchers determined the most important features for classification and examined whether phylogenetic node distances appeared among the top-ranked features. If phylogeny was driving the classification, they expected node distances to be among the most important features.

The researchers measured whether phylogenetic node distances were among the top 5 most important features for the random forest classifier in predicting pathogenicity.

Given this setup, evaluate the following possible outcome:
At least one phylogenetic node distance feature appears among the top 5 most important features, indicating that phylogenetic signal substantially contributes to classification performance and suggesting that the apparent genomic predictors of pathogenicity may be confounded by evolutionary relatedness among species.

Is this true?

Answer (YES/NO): NO